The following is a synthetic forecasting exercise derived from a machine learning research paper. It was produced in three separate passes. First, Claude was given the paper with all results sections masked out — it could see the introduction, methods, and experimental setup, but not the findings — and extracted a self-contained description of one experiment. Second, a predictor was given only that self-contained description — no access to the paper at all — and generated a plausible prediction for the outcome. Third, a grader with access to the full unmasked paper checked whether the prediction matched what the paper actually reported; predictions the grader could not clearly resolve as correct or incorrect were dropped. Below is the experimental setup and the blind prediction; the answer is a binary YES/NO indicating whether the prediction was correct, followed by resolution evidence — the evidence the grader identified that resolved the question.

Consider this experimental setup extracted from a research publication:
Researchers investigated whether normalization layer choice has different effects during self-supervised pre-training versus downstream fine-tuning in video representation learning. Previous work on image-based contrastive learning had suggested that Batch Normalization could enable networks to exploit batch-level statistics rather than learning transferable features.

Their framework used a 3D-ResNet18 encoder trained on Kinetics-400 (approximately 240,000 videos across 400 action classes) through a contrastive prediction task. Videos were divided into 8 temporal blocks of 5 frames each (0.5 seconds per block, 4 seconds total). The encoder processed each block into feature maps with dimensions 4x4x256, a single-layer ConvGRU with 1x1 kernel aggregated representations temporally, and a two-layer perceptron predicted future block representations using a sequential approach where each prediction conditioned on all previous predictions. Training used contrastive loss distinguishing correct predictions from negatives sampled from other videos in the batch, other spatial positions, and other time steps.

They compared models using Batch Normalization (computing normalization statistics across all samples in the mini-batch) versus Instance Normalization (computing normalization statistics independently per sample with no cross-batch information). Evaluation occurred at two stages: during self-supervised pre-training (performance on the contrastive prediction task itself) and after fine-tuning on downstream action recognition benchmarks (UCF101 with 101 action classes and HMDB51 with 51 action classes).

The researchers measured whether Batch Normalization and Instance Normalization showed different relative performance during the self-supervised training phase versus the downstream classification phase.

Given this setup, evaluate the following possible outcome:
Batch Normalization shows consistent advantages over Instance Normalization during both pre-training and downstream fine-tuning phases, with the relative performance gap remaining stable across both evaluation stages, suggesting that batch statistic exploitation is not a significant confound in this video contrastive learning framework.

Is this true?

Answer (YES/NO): NO